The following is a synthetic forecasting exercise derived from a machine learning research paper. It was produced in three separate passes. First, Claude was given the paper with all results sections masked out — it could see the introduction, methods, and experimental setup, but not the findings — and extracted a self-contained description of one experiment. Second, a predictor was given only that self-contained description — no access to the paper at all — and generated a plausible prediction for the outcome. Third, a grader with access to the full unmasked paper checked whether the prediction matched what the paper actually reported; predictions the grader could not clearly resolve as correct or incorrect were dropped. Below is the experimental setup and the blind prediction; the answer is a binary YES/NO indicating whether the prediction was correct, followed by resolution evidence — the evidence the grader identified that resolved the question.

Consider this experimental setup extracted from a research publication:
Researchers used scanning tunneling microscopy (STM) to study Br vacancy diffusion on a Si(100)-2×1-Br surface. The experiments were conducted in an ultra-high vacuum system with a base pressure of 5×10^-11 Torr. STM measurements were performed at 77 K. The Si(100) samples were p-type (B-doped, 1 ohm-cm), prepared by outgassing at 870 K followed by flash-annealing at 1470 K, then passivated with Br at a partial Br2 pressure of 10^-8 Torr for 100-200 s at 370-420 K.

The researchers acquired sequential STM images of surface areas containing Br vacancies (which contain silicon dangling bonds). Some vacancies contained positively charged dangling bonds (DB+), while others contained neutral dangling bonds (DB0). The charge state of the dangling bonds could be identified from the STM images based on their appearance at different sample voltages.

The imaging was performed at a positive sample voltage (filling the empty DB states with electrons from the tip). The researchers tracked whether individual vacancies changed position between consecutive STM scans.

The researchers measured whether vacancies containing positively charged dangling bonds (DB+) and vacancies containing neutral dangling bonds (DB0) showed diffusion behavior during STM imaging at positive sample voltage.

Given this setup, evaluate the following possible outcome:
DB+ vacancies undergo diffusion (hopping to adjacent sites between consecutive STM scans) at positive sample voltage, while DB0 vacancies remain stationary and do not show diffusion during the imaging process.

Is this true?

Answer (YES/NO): NO